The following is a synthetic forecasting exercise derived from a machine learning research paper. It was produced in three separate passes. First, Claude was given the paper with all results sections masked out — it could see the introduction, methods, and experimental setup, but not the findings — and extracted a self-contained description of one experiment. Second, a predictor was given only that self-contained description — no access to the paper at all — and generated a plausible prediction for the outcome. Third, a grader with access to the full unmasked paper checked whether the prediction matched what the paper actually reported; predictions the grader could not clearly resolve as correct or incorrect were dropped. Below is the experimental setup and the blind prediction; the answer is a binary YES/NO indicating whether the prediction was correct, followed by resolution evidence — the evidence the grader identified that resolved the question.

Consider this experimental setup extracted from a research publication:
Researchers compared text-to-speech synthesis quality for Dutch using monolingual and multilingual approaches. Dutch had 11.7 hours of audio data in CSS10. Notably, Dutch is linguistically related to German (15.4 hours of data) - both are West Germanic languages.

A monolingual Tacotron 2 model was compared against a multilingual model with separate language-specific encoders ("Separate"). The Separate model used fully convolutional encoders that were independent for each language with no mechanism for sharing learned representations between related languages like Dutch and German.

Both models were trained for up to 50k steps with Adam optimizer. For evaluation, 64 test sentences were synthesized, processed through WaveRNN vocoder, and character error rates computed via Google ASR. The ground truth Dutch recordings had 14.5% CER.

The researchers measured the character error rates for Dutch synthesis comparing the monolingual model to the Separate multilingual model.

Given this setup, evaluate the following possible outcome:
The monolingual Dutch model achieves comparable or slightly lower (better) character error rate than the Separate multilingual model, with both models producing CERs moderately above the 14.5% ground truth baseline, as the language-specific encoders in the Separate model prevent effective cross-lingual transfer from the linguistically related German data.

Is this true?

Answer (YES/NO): NO